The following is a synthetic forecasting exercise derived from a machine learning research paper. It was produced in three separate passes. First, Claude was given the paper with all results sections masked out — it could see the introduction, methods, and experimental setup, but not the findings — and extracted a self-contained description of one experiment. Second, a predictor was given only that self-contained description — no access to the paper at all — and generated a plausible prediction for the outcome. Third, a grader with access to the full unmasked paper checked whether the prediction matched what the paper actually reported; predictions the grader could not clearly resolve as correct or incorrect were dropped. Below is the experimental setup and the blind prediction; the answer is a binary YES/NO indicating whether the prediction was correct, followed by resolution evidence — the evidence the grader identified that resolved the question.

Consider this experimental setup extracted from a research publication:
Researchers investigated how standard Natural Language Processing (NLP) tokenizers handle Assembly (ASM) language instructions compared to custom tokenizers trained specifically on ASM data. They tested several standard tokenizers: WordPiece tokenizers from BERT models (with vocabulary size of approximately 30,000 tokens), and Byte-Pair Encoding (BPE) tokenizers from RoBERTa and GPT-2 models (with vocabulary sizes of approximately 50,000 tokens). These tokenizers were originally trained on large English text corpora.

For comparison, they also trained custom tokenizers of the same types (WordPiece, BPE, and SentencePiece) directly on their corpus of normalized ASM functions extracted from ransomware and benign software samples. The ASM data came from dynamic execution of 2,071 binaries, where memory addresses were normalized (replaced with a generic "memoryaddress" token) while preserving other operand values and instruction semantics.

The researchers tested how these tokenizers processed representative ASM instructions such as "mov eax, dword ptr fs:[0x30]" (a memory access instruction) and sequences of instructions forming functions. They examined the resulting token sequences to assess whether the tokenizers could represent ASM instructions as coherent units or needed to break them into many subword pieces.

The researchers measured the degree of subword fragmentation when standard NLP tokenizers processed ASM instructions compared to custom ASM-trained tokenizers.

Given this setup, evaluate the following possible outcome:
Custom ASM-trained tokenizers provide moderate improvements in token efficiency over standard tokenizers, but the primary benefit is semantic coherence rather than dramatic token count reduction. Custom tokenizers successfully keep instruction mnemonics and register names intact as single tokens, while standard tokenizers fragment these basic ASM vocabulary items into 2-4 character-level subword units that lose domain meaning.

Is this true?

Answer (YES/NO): NO